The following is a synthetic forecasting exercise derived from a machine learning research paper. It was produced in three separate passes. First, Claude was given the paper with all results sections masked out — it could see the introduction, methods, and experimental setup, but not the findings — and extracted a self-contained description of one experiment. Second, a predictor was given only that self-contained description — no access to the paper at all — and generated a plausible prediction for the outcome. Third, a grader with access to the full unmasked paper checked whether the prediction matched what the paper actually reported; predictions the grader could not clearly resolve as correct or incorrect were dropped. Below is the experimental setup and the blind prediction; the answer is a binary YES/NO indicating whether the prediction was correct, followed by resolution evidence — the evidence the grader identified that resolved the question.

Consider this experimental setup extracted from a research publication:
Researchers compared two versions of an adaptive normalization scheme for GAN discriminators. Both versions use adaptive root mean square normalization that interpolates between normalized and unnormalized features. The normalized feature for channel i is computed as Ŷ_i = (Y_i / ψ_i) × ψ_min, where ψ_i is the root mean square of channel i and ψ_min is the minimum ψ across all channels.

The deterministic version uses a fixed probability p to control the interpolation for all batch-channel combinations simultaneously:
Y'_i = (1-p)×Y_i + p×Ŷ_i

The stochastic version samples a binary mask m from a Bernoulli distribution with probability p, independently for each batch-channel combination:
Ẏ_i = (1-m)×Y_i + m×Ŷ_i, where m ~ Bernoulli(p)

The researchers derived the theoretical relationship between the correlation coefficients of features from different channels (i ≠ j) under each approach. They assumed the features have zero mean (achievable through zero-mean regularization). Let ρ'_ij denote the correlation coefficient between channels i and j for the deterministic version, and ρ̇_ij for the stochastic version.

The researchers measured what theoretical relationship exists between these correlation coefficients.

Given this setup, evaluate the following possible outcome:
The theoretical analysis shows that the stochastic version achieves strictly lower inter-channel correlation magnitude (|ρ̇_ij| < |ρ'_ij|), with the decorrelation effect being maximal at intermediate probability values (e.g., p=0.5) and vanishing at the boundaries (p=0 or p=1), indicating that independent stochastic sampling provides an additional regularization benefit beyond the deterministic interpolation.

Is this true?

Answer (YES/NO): NO